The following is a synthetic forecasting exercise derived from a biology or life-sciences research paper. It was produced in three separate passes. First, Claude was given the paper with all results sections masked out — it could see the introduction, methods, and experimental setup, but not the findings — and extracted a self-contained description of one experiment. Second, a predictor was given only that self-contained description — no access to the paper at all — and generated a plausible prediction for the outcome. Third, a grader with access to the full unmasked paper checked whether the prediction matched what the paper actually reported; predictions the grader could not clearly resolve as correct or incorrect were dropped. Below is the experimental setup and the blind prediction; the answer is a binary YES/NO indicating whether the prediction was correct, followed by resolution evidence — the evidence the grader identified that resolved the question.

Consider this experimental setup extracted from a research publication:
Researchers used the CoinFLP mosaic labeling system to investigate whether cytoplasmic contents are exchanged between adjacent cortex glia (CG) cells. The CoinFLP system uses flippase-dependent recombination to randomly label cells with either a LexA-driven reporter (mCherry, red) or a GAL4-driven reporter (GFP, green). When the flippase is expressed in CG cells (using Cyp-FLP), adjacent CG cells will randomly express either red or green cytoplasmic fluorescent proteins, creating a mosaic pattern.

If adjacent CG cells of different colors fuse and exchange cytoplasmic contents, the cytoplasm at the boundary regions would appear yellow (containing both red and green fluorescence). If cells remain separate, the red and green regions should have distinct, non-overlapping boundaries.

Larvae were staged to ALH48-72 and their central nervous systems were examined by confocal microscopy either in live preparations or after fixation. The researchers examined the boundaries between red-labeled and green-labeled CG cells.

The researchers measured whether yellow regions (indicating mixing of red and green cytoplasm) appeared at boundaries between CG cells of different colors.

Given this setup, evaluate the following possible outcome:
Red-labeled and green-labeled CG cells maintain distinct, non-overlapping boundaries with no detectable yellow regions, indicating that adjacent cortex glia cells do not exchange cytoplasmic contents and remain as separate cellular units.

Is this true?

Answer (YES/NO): NO